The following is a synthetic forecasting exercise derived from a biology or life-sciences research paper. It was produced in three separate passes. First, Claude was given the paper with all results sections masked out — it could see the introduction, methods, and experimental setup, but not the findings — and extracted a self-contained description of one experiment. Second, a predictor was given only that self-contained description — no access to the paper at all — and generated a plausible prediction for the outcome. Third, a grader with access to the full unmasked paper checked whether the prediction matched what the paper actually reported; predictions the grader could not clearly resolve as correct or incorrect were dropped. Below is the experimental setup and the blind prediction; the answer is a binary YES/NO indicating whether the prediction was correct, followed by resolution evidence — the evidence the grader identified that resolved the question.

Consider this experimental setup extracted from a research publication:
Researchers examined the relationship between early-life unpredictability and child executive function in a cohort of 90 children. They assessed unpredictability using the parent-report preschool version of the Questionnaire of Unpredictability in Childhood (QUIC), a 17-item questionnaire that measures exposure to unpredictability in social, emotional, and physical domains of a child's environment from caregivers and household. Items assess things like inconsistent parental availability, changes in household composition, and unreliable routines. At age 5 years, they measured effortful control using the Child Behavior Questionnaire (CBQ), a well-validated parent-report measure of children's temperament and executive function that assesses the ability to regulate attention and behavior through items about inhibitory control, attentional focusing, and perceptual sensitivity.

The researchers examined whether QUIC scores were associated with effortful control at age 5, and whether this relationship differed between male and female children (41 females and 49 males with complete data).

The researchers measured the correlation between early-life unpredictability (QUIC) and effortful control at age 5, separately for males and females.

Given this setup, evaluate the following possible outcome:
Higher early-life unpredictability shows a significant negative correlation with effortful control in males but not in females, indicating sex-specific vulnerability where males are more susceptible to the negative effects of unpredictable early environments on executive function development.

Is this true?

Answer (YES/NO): NO